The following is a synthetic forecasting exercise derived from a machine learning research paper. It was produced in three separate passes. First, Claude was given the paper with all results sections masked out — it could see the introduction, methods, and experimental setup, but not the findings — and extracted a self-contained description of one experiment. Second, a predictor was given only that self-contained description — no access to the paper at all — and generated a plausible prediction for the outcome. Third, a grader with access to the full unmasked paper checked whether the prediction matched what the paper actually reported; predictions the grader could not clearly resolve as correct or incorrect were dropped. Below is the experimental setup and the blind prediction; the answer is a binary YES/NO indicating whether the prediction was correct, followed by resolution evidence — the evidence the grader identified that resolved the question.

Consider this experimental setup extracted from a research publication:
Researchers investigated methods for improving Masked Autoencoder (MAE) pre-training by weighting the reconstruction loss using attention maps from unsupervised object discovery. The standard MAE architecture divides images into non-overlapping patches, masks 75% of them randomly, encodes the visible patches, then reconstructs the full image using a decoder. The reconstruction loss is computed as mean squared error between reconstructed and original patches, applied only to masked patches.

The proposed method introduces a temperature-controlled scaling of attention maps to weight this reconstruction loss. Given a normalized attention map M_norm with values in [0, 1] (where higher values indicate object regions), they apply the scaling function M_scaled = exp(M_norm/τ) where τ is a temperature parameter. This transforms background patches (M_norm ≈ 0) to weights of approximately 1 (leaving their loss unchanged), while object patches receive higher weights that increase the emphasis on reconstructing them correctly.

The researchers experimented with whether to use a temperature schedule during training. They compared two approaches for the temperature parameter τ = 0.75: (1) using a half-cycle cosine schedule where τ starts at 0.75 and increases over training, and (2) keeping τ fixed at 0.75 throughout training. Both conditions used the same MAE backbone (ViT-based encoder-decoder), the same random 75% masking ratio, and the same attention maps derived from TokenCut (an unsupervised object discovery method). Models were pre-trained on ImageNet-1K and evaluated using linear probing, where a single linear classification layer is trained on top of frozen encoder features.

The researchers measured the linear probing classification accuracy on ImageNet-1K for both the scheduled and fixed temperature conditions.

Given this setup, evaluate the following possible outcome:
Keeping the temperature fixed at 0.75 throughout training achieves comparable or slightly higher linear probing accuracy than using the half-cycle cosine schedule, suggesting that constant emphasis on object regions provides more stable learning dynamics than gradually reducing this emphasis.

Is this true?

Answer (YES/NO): NO